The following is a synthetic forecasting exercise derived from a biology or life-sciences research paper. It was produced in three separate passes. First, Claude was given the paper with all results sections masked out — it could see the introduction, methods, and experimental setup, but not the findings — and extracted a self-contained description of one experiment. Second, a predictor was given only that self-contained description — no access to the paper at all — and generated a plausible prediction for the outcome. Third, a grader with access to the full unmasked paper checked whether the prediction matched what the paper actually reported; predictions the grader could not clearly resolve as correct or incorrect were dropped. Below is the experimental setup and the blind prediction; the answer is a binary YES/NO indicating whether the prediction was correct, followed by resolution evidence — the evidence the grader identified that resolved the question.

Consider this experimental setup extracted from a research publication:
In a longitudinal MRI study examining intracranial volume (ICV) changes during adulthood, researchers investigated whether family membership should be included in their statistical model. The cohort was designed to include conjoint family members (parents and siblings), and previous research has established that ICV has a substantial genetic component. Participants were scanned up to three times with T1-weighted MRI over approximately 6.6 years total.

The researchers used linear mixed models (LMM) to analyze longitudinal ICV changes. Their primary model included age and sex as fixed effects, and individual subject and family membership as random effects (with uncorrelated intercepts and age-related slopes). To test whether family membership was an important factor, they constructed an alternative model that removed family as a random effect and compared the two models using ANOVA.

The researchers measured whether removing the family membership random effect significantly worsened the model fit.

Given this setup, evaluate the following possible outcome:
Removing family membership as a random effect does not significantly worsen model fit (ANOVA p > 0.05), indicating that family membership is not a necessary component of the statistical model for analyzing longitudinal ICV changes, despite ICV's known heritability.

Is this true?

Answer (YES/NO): NO